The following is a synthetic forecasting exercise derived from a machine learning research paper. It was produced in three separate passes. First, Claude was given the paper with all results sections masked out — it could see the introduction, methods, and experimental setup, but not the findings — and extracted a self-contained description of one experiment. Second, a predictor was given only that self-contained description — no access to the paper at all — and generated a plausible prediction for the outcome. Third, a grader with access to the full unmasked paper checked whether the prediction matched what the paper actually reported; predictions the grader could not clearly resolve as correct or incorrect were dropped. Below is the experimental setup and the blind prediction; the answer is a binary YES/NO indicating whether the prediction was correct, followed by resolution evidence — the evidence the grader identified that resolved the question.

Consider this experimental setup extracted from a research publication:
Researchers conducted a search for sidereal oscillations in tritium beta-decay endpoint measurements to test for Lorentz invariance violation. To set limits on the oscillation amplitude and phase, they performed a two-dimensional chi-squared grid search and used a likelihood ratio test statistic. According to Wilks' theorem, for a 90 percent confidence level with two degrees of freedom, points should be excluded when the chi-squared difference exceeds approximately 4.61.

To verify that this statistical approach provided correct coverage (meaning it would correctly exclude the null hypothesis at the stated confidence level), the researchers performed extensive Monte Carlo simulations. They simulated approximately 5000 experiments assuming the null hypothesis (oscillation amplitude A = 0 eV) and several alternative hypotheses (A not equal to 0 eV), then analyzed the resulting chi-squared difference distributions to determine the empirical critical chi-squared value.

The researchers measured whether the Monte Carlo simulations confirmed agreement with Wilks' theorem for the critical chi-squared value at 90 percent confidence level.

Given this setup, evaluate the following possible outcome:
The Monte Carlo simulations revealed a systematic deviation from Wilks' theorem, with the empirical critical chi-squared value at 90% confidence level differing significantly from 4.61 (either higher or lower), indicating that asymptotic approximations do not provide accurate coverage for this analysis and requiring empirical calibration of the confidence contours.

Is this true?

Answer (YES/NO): NO